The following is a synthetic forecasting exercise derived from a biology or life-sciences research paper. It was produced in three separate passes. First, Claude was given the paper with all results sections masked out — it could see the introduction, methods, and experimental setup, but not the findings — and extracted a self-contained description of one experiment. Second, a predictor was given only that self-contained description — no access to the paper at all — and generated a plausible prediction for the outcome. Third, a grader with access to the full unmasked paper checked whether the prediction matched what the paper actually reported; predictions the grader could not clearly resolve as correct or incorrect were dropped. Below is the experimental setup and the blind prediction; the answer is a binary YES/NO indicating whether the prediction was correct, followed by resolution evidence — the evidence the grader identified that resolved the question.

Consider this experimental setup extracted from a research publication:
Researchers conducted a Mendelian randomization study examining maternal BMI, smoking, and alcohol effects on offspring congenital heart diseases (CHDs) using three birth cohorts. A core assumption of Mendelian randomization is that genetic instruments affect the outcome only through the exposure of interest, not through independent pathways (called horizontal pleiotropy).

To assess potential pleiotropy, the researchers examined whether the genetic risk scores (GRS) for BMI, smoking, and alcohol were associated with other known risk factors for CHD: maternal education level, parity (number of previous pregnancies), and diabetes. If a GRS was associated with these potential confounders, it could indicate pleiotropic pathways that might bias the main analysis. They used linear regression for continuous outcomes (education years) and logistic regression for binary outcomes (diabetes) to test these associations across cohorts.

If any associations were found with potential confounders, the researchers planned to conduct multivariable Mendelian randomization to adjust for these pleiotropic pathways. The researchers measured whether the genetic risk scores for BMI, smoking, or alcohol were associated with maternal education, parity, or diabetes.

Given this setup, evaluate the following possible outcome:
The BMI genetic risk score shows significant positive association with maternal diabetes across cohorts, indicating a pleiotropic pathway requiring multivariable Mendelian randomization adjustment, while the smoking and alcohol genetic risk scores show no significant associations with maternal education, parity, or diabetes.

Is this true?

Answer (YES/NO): NO